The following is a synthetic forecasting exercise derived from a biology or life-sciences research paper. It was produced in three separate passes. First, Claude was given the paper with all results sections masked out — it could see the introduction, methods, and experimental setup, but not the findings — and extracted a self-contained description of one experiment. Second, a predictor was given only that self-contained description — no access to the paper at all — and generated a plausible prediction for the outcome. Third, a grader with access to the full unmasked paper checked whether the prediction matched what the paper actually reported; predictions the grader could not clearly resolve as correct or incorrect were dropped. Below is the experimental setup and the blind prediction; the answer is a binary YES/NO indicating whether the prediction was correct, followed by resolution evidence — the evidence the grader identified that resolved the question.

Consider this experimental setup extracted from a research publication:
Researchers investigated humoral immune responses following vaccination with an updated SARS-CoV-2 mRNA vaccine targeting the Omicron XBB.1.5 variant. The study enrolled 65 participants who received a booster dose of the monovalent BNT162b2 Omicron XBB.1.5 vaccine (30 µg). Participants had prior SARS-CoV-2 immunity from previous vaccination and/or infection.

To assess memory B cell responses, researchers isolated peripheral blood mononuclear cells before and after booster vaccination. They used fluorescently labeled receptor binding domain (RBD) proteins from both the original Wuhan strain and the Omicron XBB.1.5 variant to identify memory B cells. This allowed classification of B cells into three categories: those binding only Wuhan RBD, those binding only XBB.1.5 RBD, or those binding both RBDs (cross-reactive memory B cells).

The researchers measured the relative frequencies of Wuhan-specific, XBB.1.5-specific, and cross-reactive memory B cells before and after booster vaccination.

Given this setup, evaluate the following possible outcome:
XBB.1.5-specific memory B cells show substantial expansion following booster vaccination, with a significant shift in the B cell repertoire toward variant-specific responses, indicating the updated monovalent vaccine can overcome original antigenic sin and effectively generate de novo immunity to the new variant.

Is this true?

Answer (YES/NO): NO